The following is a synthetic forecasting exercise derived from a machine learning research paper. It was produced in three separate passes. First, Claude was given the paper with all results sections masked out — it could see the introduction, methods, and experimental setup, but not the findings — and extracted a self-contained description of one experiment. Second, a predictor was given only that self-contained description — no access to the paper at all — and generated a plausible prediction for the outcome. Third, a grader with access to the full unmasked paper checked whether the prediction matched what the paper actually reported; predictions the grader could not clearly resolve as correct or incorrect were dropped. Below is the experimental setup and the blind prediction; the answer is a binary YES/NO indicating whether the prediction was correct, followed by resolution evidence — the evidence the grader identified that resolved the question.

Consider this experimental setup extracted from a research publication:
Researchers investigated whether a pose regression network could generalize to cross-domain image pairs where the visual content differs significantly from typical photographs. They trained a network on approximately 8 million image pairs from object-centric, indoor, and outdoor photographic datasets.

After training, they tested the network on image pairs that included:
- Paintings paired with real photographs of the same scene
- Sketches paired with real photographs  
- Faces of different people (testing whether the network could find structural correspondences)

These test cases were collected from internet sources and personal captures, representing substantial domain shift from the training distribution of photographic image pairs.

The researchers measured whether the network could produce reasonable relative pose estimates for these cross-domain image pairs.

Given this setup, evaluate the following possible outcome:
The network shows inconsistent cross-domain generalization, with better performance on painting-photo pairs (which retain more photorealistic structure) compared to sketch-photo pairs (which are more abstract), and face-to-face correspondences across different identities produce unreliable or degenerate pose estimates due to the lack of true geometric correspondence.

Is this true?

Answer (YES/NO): NO